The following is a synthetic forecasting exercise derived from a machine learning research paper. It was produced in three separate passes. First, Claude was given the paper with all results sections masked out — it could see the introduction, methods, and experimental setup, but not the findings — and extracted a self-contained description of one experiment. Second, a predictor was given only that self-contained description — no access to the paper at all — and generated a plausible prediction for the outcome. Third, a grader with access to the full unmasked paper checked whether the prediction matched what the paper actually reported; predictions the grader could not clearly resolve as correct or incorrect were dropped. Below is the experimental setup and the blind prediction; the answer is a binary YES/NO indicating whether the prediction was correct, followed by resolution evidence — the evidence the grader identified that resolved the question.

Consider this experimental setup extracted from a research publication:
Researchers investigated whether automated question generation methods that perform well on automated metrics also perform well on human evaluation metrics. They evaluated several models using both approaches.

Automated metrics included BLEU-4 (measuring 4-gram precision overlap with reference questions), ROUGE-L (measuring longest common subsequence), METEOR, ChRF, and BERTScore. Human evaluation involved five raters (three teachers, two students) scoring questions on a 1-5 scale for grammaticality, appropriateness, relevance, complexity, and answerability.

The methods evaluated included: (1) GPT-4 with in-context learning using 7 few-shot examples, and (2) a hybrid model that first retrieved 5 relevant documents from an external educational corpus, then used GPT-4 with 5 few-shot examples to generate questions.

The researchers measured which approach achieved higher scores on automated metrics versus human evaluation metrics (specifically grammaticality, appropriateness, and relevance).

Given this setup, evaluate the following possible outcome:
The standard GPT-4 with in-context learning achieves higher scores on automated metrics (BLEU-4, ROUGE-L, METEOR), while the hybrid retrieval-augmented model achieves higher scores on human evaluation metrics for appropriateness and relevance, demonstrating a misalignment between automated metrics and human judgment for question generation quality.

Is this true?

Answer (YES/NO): YES